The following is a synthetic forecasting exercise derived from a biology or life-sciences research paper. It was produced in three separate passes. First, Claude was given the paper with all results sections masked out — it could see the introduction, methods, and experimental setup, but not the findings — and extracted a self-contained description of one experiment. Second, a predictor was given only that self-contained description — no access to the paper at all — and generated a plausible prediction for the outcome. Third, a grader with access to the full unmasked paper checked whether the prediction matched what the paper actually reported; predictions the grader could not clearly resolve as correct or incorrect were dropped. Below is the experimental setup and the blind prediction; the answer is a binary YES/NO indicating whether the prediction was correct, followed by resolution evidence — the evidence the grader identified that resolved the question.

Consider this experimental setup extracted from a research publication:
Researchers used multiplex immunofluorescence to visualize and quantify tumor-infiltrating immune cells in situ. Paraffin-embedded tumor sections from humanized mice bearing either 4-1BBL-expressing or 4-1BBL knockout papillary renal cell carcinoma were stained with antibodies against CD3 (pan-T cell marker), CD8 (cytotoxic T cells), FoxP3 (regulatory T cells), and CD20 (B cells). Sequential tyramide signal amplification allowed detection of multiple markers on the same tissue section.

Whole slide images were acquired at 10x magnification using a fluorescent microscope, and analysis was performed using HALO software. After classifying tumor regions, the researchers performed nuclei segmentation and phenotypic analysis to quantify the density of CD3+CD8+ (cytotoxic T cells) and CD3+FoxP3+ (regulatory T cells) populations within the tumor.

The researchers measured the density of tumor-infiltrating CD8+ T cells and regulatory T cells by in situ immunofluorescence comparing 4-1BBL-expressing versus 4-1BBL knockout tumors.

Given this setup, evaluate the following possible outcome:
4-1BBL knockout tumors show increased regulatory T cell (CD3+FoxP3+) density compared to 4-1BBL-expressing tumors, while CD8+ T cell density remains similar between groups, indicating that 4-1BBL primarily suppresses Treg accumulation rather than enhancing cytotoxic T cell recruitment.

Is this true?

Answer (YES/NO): NO